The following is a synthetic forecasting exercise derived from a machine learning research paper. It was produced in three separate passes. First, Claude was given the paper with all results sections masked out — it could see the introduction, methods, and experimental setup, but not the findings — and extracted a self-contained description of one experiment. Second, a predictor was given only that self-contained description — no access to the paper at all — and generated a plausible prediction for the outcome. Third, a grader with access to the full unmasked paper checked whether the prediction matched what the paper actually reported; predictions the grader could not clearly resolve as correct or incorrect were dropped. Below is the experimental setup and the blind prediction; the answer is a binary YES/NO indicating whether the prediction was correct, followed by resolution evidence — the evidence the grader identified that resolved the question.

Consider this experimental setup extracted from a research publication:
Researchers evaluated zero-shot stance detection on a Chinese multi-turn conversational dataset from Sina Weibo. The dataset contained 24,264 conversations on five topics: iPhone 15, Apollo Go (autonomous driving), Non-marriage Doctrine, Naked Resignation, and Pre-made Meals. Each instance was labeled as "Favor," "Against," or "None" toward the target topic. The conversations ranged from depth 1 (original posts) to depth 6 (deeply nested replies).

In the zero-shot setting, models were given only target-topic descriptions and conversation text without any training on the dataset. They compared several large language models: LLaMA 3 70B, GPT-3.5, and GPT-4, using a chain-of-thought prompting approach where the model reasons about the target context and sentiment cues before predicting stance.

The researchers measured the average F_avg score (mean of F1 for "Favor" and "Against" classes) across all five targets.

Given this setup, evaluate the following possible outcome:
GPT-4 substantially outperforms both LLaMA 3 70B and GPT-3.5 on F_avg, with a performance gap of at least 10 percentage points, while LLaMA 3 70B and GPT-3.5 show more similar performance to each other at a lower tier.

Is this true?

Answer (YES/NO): YES